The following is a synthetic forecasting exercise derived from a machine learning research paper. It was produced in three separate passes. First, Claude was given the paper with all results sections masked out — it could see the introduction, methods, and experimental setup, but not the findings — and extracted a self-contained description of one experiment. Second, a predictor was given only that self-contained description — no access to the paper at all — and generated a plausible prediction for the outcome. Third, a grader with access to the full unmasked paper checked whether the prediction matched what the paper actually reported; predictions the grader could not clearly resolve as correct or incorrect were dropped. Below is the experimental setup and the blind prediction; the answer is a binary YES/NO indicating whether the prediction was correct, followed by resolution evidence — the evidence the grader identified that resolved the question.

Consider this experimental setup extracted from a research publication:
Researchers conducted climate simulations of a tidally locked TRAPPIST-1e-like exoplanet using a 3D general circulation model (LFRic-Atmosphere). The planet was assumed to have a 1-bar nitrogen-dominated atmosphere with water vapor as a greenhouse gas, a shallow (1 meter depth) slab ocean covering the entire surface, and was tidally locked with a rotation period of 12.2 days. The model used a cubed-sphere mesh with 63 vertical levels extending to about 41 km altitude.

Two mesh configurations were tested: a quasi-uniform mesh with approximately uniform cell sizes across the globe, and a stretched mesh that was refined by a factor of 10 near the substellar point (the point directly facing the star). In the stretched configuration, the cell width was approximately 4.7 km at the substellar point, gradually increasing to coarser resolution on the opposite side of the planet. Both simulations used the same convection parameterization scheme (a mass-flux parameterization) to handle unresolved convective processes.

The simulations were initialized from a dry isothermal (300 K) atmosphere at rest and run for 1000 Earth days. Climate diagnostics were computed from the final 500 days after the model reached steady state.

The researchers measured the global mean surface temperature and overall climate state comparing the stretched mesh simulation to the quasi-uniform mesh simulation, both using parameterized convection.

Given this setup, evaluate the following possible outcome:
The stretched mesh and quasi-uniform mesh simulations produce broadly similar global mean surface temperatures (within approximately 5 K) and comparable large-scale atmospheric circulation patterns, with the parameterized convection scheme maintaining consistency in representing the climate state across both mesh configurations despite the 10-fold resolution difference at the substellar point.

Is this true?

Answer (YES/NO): YES